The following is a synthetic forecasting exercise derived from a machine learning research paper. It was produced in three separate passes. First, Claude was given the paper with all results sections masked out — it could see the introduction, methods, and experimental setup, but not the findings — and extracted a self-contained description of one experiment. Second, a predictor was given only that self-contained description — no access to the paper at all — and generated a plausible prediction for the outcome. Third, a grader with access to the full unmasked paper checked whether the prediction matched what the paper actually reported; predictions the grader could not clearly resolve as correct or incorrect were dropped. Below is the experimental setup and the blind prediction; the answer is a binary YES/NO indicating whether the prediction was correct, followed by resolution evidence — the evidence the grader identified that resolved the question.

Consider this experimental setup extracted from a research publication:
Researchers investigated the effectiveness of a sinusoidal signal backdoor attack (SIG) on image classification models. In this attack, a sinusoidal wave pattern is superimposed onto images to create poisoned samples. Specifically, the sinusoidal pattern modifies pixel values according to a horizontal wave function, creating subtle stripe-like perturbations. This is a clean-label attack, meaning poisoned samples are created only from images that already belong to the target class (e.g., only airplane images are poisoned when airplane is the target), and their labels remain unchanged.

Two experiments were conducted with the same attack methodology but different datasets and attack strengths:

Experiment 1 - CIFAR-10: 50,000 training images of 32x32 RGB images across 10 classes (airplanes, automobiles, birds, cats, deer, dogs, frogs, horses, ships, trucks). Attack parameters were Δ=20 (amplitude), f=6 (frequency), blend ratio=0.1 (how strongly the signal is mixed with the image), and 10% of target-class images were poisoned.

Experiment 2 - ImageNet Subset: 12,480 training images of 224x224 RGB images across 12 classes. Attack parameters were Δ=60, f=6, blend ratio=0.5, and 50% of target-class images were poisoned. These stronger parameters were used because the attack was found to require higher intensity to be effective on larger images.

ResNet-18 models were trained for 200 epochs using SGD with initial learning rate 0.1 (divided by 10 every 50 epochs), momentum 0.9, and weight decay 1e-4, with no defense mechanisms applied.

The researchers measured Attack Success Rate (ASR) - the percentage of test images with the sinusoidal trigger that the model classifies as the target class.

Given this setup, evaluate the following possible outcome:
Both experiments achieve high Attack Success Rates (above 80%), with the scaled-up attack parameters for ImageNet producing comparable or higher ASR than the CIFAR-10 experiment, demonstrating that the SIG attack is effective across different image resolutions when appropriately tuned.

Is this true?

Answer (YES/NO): NO